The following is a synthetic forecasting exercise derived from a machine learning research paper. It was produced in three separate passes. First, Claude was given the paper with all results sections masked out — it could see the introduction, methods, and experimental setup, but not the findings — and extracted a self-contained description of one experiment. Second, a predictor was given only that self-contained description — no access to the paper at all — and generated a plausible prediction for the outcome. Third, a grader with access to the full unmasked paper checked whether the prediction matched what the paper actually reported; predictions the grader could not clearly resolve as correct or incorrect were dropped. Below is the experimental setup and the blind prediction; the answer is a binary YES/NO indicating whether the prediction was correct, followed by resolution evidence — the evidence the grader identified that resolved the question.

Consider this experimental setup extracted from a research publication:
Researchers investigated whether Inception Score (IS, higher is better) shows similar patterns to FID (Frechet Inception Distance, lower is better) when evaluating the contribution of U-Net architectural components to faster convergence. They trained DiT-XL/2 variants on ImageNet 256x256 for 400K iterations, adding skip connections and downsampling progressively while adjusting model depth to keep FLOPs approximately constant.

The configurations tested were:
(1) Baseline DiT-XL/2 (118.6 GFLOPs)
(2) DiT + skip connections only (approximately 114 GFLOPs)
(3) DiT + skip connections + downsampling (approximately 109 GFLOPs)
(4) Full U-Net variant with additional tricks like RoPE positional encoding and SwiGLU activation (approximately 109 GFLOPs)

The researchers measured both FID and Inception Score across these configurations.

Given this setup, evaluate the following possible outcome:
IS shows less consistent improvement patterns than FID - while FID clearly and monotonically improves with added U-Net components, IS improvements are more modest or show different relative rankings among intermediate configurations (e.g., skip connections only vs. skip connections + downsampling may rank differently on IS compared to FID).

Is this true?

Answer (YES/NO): NO